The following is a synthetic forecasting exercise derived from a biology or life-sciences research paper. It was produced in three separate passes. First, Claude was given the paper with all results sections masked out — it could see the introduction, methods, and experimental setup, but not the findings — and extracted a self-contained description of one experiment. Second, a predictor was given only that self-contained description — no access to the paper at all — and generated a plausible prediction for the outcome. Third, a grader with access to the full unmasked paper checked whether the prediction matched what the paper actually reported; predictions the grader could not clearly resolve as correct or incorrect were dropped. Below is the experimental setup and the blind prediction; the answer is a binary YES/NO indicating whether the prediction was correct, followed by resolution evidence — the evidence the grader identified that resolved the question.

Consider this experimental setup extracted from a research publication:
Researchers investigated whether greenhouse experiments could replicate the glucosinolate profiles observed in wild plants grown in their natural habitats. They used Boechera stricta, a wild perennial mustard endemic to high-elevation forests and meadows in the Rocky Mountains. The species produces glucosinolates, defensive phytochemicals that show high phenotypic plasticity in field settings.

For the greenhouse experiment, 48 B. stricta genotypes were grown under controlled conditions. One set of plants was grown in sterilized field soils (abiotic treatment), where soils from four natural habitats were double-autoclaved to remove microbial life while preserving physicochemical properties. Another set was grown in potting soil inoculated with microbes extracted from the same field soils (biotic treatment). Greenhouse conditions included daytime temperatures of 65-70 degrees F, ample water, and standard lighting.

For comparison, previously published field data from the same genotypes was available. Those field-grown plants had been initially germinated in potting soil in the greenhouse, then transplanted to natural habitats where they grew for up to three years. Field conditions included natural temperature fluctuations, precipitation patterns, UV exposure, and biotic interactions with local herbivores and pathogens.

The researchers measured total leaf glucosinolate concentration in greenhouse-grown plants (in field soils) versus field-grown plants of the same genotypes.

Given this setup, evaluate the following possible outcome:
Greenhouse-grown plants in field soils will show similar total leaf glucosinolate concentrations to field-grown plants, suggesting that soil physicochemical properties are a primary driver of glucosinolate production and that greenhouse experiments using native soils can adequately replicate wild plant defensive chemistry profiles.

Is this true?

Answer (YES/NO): NO